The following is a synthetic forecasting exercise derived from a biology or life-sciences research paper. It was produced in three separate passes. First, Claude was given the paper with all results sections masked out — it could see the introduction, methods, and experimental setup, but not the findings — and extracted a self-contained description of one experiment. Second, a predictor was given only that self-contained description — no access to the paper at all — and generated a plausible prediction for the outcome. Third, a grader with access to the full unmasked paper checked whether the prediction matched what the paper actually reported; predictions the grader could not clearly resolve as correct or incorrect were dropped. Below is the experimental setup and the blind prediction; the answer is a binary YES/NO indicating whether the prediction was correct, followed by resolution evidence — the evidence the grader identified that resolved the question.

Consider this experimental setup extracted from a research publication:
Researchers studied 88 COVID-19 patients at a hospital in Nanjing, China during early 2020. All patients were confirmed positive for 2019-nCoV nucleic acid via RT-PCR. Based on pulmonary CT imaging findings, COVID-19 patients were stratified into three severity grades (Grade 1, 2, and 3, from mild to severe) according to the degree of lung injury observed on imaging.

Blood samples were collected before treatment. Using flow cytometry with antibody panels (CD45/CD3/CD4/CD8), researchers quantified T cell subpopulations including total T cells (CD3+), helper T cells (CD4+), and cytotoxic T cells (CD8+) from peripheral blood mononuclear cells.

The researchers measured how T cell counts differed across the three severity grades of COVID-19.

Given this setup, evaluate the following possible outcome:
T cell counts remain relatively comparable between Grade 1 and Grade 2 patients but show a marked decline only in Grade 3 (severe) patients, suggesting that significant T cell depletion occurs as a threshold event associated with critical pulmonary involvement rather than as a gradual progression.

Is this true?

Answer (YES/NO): NO